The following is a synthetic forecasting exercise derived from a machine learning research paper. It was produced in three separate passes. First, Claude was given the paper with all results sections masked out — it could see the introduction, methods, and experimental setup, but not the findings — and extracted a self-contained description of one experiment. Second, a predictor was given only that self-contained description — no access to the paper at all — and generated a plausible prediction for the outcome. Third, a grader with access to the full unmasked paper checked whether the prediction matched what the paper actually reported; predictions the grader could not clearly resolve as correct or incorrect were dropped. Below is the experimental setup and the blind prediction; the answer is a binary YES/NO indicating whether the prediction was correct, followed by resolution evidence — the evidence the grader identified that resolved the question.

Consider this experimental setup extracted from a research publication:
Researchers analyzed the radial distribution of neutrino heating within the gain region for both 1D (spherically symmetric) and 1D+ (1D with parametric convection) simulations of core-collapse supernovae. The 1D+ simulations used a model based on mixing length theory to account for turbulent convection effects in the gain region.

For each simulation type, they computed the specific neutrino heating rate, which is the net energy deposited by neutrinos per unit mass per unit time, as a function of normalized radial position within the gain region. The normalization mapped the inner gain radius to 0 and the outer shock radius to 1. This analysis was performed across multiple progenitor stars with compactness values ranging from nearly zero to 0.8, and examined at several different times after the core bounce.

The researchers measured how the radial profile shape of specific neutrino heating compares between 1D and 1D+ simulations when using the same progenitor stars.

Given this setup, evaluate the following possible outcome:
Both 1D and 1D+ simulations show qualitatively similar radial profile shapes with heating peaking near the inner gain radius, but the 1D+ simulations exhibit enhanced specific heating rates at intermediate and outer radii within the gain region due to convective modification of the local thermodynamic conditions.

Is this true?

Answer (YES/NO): NO